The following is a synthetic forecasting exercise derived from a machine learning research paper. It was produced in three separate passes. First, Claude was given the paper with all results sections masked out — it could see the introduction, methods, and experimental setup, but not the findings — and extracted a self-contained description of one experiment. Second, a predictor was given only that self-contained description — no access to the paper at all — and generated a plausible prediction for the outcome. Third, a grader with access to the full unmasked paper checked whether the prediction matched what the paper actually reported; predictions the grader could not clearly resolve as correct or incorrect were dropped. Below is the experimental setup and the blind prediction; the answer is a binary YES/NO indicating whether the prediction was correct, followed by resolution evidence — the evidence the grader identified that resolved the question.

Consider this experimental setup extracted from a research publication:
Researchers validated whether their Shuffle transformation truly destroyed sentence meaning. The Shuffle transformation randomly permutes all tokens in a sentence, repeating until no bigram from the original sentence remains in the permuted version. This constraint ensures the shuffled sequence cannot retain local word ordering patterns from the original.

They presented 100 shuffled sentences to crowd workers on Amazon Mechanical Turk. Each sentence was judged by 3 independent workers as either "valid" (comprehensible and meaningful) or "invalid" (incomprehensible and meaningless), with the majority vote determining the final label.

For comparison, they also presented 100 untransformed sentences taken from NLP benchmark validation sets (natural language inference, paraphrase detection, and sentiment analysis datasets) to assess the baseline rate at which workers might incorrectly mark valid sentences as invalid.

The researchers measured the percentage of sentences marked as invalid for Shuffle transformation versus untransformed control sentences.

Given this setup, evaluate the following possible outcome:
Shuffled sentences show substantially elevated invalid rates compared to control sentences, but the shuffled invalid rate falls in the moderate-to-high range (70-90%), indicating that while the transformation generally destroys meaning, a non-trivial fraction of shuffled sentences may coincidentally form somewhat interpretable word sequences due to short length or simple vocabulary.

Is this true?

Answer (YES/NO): NO